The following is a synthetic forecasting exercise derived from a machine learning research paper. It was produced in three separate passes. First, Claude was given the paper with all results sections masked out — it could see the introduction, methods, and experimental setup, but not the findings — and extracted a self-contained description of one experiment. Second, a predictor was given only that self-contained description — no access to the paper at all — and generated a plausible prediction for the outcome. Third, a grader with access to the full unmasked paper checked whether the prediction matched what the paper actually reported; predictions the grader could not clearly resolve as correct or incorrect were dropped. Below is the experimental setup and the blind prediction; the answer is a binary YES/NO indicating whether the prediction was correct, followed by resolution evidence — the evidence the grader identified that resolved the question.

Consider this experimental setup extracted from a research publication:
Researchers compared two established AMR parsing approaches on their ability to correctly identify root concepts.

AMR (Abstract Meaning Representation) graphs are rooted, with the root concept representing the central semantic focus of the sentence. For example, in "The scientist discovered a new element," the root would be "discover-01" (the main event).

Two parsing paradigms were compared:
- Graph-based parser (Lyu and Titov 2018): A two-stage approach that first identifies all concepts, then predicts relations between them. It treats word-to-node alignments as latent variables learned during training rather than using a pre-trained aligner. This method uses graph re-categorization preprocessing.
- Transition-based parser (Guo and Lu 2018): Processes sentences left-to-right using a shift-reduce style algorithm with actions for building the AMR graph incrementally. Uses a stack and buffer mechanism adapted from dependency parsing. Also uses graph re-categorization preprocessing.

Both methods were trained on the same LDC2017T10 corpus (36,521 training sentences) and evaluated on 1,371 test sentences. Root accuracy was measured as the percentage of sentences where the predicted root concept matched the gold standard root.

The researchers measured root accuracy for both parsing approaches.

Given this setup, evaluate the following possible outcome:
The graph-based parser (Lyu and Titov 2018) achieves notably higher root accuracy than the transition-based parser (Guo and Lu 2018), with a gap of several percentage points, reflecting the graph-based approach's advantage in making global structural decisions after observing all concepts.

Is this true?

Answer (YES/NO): NO